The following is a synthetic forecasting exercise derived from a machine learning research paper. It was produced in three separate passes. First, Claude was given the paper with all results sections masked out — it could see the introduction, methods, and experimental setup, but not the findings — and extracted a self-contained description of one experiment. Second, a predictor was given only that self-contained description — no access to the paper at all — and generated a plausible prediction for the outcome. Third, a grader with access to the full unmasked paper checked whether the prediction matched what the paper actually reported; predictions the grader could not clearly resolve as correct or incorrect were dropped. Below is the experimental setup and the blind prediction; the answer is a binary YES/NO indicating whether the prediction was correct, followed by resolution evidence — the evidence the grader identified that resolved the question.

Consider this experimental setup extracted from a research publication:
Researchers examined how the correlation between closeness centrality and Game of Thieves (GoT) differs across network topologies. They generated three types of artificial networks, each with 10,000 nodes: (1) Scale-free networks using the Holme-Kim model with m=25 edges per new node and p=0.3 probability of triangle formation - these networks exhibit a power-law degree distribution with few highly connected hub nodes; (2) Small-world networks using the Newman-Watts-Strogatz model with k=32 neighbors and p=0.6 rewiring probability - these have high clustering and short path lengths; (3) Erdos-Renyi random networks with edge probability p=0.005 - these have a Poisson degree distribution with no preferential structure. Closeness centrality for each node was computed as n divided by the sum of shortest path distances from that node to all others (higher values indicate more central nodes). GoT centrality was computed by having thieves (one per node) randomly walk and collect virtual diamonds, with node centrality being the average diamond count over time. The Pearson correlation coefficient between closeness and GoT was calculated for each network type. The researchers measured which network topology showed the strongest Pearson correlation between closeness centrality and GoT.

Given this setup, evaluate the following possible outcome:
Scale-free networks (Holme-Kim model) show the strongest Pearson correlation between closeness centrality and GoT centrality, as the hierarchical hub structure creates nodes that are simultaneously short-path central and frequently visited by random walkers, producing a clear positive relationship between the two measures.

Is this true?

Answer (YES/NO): NO